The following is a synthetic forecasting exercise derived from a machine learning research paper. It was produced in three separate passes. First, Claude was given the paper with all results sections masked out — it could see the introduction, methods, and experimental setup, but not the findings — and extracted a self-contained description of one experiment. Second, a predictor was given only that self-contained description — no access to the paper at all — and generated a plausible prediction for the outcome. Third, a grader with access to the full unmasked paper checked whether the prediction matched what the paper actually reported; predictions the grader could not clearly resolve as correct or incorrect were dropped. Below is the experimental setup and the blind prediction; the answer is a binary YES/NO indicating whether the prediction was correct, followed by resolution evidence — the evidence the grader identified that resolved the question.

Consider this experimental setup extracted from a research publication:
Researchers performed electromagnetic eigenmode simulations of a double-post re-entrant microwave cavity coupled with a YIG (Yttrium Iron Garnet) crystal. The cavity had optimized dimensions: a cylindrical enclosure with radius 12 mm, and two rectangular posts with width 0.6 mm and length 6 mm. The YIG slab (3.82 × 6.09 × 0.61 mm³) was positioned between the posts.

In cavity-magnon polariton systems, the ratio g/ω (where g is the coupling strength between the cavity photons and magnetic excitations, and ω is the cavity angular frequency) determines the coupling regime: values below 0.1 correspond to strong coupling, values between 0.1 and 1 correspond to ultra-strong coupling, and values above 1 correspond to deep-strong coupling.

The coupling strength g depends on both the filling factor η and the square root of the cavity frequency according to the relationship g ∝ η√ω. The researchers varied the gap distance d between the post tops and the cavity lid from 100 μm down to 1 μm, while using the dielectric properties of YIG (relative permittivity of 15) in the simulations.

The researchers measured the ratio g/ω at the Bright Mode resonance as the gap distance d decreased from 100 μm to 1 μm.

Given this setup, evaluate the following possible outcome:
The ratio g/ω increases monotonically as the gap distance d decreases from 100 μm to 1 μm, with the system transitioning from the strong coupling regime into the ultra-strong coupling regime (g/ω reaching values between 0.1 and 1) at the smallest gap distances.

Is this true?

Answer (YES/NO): NO